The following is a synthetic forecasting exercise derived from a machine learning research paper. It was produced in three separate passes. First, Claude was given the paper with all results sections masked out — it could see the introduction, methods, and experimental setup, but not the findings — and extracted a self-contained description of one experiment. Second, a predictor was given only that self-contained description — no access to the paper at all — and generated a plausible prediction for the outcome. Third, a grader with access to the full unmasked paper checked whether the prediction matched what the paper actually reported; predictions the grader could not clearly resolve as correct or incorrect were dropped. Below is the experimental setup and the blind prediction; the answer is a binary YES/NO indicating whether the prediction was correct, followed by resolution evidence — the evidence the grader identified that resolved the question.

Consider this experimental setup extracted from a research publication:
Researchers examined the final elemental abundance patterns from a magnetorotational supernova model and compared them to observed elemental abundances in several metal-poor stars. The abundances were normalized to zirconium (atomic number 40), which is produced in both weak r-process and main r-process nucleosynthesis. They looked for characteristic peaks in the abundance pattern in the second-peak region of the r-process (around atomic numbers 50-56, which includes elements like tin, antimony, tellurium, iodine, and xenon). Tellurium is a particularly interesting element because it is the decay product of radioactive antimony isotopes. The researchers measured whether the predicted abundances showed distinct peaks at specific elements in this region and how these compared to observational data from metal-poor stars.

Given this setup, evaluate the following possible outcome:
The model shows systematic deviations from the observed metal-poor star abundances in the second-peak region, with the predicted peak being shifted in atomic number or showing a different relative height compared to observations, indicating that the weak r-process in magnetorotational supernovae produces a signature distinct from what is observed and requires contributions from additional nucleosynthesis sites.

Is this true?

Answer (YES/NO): NO